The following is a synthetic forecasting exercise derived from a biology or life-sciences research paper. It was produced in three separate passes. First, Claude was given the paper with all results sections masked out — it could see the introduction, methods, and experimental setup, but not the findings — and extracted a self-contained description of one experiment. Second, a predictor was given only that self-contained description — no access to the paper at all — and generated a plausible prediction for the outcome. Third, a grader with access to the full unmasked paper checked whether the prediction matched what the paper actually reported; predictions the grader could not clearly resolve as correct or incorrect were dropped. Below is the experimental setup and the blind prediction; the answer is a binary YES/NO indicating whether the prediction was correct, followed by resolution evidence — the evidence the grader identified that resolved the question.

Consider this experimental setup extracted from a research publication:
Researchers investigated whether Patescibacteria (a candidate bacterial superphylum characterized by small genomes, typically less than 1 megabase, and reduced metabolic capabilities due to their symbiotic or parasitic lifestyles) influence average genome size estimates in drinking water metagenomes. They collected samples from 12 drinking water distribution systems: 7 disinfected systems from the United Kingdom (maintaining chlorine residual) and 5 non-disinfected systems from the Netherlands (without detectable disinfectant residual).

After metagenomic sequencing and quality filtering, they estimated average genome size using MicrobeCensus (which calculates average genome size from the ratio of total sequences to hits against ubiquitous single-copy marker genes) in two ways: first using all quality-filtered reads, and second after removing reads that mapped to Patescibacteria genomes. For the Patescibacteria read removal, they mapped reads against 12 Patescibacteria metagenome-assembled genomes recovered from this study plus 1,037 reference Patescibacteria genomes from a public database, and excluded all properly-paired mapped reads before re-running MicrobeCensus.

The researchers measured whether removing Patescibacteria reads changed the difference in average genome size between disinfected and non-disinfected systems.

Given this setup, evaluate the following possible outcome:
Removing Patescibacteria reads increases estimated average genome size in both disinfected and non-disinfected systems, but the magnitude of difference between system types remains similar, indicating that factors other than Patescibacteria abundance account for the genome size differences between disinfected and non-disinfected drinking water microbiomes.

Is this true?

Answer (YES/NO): YES